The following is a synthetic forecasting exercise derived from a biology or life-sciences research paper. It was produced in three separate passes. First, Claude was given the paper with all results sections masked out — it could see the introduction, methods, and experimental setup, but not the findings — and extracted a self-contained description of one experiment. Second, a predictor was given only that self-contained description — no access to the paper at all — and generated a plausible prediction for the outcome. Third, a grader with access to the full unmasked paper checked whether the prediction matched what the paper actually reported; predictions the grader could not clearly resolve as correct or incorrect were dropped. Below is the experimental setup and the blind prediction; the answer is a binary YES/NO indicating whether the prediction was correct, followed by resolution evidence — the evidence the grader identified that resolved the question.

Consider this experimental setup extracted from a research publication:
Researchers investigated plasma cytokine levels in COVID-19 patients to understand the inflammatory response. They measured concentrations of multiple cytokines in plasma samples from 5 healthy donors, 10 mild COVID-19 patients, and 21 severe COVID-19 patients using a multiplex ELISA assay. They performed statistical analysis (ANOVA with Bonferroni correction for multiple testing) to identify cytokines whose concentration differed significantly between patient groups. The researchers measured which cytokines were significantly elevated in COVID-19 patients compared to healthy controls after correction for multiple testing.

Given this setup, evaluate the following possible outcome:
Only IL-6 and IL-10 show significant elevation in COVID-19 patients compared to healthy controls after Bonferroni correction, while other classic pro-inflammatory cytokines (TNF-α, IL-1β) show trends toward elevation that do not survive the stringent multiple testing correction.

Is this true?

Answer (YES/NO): NO